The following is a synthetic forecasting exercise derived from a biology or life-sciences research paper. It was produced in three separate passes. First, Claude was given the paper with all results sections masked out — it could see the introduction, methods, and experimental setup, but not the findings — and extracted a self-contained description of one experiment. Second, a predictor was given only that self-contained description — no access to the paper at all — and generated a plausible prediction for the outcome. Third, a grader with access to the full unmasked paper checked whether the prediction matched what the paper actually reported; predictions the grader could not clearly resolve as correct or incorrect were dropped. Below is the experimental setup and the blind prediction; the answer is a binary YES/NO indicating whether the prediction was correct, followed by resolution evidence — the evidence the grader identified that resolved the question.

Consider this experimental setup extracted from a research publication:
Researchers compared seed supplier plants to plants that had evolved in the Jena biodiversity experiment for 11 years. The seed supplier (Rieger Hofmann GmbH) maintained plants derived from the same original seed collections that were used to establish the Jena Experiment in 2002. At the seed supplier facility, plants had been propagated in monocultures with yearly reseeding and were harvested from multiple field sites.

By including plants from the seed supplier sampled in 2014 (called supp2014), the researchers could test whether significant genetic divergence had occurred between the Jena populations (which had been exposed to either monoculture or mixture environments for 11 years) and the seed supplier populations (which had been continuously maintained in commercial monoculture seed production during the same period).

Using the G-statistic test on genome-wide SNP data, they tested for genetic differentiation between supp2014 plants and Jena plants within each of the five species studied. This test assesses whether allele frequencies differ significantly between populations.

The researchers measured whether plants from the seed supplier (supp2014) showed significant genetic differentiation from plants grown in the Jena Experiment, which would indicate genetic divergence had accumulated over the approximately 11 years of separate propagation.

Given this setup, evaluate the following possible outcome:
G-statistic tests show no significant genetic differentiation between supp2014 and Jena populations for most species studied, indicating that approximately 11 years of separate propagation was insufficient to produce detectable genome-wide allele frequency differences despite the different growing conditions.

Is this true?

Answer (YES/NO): NO